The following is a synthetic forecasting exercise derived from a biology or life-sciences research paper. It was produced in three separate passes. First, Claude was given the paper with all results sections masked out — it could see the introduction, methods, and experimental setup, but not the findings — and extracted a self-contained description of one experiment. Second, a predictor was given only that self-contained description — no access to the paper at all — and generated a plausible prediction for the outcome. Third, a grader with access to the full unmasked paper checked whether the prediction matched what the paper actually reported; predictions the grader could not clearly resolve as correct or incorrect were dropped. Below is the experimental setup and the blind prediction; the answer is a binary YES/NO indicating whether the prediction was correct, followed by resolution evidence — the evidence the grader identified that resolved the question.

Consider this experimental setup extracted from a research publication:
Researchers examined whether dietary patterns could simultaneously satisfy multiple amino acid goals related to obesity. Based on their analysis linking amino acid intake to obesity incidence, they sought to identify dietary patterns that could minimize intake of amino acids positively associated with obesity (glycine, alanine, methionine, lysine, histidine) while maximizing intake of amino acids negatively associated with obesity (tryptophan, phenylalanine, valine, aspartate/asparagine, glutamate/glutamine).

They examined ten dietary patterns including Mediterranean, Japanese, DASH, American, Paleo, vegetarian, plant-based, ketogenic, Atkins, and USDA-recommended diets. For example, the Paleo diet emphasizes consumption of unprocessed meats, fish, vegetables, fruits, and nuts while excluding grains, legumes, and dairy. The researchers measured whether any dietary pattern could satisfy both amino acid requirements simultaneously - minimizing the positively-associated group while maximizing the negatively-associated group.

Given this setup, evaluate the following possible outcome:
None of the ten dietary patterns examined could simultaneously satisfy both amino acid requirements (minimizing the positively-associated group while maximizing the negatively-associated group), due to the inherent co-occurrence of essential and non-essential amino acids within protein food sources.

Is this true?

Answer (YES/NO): NO